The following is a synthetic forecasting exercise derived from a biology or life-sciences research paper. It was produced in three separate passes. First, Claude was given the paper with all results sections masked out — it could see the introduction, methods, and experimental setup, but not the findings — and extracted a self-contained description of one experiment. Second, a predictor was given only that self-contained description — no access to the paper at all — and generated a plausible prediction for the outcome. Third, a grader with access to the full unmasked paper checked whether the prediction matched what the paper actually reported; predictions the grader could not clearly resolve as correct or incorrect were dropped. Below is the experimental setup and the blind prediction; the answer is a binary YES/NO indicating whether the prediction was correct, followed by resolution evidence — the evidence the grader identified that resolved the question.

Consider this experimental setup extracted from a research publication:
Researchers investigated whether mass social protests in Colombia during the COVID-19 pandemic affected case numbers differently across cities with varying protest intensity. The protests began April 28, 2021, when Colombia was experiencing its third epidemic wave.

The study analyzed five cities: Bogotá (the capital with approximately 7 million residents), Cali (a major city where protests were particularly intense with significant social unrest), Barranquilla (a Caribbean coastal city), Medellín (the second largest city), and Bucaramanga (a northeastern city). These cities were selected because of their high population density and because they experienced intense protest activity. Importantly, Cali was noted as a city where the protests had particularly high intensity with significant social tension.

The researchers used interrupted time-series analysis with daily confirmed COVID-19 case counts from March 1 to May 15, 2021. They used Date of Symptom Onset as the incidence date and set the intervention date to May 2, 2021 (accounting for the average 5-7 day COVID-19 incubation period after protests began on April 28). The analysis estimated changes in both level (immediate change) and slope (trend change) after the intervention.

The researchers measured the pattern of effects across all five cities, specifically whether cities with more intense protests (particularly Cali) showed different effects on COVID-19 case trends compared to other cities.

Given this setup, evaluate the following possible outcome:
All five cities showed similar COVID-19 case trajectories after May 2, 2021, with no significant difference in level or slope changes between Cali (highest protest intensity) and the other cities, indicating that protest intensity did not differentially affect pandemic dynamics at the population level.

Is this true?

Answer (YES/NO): NO